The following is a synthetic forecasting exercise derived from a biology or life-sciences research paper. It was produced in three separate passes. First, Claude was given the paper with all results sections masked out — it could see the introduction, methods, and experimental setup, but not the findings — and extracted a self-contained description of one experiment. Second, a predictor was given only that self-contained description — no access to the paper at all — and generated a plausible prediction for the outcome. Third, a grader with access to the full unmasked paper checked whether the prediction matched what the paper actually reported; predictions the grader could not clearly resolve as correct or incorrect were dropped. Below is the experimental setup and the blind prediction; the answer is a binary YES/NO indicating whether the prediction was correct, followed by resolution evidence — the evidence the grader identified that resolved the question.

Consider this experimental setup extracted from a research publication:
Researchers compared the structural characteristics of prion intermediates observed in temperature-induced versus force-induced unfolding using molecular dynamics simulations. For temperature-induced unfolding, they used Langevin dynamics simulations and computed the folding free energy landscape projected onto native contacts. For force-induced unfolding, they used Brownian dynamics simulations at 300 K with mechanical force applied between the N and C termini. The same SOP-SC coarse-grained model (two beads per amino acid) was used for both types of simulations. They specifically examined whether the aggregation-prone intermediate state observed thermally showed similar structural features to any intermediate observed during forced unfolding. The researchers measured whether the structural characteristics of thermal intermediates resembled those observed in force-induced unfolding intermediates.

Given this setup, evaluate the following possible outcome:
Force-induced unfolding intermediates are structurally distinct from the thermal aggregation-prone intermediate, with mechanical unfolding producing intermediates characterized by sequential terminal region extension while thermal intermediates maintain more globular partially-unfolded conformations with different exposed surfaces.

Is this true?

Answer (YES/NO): NO